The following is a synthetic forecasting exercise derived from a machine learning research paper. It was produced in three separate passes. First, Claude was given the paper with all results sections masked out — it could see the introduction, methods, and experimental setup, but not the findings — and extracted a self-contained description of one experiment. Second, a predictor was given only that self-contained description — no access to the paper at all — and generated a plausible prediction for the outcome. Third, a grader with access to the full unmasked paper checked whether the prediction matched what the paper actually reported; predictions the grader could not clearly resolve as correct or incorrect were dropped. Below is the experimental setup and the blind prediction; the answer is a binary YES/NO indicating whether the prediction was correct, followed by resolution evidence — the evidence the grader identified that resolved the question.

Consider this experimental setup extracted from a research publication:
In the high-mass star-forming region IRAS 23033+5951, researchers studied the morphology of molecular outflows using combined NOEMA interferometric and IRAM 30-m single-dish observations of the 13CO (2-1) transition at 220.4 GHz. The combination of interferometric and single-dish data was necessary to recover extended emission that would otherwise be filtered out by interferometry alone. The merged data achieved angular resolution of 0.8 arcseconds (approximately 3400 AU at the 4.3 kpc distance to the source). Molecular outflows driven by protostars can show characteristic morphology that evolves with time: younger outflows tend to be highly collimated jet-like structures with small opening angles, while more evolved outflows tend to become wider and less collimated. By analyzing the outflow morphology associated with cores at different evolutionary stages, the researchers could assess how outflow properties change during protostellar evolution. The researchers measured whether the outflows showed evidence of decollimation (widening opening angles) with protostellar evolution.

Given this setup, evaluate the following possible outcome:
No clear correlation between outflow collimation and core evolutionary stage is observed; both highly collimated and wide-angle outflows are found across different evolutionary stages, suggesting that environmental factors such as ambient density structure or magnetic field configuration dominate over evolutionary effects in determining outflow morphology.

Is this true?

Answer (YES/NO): NO